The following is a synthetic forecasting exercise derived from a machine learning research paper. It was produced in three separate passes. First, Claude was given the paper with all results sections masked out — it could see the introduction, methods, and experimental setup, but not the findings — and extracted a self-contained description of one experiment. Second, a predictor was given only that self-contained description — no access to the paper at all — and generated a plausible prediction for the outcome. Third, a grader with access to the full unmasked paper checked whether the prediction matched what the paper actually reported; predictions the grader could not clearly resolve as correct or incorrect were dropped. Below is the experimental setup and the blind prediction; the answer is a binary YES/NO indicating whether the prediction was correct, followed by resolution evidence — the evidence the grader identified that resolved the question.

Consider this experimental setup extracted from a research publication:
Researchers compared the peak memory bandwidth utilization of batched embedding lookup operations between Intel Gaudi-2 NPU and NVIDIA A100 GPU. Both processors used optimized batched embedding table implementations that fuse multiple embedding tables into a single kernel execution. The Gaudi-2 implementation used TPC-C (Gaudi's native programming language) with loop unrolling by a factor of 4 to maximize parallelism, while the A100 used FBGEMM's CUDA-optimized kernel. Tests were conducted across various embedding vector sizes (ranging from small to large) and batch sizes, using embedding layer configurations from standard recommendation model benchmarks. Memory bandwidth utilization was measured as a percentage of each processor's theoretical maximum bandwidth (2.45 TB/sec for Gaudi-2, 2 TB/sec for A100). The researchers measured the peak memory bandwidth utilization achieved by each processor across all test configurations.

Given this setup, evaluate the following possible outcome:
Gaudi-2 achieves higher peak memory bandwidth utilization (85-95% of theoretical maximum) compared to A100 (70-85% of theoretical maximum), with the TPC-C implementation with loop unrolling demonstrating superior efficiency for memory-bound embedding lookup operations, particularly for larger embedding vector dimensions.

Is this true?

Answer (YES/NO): NO